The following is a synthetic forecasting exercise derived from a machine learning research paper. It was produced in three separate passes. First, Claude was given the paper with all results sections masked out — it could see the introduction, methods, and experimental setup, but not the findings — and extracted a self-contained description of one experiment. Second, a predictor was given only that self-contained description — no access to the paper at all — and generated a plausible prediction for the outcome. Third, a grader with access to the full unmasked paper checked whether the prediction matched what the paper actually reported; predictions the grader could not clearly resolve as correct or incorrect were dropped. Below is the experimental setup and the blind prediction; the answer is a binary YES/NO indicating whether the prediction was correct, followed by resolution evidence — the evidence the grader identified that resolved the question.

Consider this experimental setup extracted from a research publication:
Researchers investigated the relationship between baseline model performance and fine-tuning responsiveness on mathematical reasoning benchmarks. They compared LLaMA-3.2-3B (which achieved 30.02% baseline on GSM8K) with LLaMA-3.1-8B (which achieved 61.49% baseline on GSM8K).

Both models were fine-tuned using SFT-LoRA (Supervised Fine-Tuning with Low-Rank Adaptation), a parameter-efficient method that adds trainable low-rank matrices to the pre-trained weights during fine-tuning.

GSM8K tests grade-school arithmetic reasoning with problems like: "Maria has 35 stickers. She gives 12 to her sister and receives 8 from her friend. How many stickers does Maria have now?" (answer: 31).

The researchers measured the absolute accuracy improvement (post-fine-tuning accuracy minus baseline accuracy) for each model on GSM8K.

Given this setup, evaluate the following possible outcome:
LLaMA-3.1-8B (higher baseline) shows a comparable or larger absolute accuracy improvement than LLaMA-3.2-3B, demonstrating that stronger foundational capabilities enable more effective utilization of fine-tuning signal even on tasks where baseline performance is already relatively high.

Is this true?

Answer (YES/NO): NO